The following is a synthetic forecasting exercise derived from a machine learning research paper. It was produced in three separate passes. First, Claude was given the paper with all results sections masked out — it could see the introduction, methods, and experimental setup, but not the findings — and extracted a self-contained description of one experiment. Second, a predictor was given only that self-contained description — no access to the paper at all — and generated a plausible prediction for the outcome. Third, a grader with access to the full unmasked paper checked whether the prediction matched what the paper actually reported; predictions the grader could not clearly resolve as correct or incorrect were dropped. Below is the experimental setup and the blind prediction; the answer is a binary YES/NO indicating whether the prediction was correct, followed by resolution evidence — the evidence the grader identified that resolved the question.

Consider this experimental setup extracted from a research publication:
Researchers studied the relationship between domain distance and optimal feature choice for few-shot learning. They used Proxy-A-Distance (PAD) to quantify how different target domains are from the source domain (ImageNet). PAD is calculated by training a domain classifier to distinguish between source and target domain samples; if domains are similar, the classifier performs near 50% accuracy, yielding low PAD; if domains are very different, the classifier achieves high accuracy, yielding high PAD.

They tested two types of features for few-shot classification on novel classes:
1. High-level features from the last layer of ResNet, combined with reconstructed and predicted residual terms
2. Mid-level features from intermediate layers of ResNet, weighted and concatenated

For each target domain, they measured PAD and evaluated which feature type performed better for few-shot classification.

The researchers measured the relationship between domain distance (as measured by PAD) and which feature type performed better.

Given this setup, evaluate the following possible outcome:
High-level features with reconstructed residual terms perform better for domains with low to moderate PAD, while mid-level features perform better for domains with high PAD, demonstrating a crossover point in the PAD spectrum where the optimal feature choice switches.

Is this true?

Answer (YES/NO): YES